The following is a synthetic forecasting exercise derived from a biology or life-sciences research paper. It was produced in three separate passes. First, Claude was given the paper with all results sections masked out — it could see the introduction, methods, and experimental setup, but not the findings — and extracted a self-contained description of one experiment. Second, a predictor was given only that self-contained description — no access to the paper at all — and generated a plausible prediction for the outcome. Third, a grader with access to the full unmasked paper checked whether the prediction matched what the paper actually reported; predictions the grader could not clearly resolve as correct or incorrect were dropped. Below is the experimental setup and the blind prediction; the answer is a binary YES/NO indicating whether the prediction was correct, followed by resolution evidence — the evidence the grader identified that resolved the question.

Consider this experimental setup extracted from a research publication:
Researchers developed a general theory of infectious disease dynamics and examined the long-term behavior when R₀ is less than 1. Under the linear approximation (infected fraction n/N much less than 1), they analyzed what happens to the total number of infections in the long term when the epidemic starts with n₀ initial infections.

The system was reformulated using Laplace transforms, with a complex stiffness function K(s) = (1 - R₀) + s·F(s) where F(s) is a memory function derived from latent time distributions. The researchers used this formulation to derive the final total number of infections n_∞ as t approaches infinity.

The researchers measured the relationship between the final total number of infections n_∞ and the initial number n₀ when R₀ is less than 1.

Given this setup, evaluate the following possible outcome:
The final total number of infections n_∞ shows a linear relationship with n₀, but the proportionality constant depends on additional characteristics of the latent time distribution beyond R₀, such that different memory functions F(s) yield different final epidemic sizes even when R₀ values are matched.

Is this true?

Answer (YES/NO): NO